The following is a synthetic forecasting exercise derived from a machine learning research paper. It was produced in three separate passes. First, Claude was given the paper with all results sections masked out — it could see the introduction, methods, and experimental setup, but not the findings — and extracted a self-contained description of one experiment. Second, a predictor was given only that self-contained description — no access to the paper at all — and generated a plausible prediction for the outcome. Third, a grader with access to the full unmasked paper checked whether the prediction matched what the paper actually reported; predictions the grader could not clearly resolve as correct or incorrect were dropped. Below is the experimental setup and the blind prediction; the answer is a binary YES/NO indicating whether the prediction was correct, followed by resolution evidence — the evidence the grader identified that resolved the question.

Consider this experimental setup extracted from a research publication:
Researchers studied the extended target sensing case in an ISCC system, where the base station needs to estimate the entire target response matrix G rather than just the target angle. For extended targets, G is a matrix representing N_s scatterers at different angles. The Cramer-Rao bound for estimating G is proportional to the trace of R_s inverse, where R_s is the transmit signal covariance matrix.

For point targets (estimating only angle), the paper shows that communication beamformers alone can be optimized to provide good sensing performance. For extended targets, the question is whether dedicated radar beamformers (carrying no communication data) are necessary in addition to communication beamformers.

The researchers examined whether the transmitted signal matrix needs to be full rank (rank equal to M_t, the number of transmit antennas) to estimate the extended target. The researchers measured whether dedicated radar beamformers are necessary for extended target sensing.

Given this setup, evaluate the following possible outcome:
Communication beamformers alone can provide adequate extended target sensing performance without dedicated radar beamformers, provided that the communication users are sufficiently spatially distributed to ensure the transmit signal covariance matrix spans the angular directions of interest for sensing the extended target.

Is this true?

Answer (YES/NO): NO